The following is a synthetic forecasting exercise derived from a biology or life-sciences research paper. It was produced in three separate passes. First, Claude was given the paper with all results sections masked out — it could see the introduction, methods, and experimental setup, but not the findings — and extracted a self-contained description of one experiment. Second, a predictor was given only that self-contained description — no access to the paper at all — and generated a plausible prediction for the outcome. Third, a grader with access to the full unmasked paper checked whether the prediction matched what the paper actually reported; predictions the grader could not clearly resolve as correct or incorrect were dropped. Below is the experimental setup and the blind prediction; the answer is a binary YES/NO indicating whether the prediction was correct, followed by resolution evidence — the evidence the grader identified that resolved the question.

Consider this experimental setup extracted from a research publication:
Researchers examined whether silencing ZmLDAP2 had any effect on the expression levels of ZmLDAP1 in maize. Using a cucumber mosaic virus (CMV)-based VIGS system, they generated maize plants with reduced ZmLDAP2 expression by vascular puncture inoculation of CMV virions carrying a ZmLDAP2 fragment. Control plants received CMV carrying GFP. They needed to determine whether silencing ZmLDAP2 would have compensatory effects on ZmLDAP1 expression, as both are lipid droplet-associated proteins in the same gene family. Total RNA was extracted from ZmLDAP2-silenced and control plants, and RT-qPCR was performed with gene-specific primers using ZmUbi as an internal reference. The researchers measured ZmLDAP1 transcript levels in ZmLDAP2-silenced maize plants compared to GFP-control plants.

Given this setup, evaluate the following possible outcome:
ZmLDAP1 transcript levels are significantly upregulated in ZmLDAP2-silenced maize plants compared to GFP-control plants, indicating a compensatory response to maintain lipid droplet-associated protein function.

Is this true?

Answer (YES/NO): NO